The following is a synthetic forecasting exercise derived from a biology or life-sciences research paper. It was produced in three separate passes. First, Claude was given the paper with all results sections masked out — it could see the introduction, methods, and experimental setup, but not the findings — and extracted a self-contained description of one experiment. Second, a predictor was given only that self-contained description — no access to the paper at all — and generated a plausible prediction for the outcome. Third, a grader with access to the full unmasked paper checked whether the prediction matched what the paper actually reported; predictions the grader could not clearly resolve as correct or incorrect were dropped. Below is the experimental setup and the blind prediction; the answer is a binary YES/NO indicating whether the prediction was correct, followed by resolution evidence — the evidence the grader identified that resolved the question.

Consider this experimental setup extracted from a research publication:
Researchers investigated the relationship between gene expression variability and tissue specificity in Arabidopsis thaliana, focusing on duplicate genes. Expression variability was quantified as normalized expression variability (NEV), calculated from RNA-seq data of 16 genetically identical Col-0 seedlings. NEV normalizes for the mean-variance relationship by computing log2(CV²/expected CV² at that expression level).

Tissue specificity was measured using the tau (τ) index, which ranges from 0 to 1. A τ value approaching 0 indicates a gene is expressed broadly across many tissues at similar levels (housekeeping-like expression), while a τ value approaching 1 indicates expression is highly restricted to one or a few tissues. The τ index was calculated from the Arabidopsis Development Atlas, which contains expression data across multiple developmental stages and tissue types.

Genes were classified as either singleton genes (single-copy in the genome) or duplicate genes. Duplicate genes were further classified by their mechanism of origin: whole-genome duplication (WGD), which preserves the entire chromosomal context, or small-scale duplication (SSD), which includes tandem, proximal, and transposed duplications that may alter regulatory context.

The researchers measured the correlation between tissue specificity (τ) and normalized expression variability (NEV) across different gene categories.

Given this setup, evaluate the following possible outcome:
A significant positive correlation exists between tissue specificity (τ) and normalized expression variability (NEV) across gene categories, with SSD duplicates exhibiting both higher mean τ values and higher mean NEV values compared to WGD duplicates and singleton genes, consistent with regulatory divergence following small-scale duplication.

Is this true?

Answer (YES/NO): NO